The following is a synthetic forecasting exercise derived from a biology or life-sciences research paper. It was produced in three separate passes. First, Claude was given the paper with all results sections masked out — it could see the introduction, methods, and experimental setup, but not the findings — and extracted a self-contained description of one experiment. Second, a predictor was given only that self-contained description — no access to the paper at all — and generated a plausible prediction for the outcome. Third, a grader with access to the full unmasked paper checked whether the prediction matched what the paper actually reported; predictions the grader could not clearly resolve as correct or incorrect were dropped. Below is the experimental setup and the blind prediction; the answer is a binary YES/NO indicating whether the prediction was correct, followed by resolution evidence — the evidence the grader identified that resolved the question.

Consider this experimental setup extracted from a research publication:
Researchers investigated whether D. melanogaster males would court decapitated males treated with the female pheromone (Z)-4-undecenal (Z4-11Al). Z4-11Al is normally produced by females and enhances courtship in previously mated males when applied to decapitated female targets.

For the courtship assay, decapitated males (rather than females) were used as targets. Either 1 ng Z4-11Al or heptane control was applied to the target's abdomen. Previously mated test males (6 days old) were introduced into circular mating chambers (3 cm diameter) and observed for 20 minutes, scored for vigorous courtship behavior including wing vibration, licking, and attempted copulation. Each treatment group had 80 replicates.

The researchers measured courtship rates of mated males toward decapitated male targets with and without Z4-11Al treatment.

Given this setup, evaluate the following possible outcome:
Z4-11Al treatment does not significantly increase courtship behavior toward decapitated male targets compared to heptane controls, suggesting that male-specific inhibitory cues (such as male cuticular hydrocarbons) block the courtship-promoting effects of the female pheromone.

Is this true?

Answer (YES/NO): NO